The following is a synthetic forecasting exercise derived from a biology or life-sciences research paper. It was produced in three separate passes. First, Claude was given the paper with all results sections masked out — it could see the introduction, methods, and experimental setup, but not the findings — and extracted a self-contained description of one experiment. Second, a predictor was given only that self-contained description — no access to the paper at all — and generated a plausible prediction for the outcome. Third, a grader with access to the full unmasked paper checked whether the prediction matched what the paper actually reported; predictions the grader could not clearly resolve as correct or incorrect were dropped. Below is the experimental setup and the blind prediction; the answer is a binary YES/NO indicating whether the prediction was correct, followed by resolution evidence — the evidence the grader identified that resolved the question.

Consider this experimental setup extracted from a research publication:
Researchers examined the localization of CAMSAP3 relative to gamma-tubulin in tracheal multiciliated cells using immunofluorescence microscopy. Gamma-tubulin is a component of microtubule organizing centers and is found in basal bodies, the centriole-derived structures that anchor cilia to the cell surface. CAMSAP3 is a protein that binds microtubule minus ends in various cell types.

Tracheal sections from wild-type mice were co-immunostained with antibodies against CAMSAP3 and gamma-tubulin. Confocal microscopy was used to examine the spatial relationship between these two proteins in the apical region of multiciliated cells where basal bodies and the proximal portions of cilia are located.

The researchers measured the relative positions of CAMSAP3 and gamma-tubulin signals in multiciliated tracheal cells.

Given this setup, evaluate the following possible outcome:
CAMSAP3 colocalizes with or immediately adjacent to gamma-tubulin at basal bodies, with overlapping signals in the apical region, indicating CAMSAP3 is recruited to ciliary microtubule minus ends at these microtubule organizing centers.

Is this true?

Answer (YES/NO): NO